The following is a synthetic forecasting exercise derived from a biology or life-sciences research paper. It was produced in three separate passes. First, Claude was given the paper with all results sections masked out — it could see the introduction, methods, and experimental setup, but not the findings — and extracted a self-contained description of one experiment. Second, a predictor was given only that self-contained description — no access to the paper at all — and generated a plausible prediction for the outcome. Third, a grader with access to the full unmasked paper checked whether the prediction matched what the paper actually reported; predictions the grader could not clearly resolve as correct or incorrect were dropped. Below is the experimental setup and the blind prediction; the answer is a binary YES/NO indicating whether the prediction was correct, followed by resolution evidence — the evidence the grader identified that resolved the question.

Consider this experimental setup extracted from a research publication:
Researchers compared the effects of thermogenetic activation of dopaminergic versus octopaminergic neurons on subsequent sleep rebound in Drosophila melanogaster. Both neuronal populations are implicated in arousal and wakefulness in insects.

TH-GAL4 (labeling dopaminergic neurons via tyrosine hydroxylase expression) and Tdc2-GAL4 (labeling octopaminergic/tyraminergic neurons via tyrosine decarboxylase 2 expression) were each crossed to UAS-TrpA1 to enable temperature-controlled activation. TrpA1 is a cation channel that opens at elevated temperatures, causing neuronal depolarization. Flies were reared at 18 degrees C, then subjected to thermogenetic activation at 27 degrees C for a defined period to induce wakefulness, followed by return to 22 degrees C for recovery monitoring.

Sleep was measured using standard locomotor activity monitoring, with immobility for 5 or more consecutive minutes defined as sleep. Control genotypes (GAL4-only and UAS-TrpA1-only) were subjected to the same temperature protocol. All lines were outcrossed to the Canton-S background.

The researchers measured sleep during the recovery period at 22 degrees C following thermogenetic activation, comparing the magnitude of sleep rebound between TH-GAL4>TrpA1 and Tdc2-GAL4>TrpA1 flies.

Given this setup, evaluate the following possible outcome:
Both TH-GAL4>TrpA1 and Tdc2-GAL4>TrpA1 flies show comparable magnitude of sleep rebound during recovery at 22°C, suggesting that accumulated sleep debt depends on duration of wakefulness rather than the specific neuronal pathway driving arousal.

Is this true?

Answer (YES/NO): NO